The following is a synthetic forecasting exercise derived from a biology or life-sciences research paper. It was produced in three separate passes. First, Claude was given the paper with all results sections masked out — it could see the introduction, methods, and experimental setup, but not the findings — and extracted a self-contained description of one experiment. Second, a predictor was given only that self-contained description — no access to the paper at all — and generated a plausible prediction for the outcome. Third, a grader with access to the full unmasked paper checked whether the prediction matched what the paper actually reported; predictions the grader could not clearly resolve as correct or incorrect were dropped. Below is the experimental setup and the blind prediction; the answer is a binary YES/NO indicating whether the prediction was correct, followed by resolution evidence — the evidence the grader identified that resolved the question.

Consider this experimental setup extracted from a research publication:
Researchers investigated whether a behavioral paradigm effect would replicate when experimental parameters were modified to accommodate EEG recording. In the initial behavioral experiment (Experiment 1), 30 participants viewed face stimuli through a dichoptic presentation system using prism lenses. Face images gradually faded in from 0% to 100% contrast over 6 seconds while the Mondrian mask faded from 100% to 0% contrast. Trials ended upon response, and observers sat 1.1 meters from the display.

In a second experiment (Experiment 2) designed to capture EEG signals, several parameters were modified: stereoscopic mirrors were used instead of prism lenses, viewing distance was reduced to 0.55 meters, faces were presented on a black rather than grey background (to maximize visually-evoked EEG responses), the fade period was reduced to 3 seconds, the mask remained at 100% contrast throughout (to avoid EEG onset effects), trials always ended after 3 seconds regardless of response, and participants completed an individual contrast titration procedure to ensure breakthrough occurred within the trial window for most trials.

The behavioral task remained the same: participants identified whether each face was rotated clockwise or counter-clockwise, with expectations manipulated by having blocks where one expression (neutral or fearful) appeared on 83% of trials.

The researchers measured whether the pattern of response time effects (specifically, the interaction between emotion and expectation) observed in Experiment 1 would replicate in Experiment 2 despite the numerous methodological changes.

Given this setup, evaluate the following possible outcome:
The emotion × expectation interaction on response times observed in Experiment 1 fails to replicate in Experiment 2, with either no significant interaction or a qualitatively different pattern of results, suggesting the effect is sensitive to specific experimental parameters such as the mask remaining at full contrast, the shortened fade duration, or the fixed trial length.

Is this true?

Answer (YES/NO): NO